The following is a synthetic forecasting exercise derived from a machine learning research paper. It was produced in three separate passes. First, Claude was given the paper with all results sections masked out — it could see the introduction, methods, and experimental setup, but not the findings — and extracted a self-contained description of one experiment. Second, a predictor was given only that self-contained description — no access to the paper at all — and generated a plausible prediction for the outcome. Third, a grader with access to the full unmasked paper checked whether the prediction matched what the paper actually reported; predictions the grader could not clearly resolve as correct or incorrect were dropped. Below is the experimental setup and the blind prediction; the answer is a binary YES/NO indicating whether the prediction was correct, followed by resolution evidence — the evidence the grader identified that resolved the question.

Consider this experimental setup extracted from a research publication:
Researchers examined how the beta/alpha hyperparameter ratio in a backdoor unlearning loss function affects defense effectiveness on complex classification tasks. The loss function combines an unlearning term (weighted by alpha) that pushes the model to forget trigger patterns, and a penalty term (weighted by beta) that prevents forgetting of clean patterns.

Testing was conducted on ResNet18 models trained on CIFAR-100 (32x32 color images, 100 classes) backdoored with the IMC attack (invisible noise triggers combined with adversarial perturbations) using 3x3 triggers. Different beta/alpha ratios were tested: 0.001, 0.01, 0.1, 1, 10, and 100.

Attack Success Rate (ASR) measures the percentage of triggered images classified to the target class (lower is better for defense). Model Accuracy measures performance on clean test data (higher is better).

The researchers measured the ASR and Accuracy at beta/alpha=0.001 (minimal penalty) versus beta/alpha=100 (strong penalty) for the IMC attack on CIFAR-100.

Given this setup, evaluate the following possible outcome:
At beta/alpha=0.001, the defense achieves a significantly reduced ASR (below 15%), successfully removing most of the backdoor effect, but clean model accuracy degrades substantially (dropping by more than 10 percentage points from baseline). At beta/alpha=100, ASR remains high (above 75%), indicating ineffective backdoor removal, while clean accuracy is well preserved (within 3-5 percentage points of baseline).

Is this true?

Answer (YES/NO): NO